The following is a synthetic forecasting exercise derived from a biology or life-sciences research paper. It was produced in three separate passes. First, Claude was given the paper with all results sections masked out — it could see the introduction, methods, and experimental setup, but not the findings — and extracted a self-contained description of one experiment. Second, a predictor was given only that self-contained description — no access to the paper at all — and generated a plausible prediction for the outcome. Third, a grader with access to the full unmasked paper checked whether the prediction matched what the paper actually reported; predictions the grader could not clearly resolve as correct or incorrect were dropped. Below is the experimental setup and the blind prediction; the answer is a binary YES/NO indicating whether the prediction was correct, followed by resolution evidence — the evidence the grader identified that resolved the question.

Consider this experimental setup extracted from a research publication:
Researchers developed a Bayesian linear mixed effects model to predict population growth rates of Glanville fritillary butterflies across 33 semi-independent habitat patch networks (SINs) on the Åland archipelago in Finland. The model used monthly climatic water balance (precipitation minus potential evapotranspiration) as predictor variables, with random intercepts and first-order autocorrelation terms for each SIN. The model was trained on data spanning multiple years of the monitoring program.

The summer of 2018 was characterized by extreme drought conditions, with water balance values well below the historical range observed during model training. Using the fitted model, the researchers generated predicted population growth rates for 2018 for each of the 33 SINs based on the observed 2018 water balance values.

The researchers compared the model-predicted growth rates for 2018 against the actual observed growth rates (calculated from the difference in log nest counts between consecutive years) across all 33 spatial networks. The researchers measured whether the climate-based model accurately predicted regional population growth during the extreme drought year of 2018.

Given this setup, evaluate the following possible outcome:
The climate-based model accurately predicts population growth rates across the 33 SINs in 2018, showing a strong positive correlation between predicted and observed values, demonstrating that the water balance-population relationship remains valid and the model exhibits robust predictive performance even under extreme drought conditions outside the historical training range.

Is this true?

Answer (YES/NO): NO